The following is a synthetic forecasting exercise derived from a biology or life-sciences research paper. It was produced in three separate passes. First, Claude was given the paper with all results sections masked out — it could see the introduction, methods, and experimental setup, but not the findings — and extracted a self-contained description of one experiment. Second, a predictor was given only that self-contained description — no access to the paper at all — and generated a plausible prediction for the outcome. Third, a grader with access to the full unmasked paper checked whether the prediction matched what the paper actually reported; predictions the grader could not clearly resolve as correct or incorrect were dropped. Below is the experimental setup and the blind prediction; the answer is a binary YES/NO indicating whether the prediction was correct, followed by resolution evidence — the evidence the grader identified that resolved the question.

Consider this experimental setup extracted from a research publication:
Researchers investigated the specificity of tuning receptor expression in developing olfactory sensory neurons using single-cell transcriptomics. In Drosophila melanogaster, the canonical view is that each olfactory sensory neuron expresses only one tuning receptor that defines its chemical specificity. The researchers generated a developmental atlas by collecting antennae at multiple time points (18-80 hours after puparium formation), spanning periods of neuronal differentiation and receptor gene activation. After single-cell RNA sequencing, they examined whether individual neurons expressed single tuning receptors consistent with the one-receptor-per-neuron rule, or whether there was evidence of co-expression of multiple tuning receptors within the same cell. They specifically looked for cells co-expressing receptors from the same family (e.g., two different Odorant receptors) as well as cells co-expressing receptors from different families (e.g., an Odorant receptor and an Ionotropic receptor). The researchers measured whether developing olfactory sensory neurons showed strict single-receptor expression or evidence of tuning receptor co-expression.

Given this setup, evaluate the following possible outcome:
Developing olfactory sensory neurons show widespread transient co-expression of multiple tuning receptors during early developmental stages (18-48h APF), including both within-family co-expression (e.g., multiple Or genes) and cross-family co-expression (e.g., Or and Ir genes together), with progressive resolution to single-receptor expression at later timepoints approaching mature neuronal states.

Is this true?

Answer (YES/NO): NO